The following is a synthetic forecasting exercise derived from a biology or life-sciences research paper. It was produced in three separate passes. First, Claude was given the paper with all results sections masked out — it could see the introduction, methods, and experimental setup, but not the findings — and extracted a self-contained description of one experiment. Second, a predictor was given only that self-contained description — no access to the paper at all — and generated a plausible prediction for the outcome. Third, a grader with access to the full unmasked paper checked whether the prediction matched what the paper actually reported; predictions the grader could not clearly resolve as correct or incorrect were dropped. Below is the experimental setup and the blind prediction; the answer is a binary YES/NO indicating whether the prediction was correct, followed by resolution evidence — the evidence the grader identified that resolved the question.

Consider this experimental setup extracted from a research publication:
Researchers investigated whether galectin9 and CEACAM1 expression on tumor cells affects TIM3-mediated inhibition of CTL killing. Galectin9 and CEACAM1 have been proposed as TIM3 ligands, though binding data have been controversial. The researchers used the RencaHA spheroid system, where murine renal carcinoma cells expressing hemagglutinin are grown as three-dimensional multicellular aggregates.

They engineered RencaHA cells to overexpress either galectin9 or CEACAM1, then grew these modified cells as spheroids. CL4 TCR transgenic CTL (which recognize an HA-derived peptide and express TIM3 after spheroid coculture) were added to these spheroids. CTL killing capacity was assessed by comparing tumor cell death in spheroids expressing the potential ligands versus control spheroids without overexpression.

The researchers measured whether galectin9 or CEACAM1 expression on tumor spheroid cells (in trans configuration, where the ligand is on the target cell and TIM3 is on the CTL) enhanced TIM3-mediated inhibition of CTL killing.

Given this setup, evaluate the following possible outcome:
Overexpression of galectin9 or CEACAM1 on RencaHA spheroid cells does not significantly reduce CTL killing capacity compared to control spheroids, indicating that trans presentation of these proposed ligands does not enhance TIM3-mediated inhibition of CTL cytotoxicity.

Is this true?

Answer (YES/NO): NO